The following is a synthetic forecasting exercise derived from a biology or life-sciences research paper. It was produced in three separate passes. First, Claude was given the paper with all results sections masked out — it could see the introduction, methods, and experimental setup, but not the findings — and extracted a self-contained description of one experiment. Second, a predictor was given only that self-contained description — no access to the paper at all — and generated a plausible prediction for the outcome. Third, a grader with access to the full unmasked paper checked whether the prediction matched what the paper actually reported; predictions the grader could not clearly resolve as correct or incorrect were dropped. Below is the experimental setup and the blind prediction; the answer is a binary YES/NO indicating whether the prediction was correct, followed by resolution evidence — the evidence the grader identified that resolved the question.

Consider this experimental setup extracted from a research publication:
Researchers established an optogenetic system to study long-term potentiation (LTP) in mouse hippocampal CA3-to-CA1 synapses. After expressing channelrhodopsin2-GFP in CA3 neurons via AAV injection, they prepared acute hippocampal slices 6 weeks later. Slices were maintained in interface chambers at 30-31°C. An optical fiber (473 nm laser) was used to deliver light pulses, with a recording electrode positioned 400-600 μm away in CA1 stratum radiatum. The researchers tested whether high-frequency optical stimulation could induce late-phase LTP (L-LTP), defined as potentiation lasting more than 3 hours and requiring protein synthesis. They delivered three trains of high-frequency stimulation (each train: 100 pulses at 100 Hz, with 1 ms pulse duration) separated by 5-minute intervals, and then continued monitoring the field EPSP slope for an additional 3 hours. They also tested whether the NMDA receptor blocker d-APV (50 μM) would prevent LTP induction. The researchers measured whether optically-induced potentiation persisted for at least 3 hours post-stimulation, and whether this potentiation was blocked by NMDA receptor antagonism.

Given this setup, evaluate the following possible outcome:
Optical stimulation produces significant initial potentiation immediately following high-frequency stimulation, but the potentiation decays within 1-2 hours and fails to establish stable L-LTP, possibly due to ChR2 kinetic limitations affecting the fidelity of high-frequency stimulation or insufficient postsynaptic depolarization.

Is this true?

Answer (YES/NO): NO